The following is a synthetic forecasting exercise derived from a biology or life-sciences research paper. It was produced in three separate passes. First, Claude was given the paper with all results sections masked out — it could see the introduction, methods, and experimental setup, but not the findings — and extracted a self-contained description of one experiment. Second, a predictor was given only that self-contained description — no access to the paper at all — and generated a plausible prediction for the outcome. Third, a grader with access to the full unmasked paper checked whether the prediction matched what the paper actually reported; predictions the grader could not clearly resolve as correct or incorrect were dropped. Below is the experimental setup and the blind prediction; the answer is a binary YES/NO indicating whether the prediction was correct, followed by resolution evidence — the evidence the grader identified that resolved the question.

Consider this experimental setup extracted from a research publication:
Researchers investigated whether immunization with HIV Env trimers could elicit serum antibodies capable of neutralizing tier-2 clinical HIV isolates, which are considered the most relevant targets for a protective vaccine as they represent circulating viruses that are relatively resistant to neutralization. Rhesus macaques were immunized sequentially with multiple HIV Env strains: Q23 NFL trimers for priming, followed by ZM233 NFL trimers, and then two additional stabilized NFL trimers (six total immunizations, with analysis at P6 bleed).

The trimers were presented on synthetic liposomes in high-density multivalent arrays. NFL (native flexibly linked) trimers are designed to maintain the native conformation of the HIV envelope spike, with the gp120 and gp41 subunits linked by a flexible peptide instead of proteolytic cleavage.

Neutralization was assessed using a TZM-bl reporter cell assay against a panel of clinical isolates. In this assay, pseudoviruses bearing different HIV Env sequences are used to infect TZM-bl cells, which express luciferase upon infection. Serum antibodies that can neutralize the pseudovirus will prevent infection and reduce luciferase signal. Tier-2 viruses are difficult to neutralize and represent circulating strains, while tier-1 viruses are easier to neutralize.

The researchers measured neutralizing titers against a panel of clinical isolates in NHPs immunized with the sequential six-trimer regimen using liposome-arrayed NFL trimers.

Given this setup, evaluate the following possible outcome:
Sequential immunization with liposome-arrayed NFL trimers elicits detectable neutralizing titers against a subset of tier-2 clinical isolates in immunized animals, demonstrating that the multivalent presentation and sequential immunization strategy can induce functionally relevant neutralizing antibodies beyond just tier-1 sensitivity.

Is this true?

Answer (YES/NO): YES